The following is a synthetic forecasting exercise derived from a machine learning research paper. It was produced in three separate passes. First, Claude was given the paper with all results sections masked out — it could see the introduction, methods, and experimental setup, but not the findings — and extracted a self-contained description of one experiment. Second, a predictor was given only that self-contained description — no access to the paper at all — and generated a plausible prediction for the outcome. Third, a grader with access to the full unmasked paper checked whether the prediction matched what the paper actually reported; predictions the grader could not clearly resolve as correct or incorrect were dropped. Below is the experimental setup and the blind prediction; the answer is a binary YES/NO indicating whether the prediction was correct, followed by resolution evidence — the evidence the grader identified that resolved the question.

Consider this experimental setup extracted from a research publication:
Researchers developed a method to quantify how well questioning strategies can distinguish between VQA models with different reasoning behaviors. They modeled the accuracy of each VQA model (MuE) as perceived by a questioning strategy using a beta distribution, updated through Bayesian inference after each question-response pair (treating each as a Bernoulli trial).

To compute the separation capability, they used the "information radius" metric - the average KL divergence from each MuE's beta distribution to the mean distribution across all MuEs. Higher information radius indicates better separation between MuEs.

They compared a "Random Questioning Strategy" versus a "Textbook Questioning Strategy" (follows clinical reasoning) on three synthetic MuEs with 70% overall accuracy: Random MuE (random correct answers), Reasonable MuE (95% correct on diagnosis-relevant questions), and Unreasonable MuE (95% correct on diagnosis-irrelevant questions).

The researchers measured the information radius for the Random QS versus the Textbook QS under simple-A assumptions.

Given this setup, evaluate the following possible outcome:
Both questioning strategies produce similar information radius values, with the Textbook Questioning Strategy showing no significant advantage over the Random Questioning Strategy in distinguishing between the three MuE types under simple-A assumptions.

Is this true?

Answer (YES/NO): NO